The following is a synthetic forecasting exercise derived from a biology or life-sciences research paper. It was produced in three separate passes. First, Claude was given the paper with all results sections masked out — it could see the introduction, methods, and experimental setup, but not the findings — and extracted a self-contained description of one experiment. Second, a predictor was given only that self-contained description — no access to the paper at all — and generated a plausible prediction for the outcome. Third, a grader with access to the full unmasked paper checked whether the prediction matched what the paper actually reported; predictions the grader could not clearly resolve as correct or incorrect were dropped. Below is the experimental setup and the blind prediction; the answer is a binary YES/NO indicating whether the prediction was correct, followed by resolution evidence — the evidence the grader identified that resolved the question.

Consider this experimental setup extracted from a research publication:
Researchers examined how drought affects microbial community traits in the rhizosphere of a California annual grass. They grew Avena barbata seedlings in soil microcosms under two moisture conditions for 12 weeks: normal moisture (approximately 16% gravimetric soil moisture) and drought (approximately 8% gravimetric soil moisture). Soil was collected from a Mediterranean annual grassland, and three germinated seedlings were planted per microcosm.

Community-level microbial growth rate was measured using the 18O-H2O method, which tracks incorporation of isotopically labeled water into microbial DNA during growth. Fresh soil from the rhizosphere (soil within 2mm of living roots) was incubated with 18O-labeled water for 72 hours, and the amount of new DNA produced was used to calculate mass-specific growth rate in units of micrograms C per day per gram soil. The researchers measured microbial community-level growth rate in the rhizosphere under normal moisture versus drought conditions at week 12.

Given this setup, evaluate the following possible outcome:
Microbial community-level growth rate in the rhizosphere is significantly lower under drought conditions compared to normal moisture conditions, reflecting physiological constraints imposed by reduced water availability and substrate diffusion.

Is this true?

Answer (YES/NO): YES